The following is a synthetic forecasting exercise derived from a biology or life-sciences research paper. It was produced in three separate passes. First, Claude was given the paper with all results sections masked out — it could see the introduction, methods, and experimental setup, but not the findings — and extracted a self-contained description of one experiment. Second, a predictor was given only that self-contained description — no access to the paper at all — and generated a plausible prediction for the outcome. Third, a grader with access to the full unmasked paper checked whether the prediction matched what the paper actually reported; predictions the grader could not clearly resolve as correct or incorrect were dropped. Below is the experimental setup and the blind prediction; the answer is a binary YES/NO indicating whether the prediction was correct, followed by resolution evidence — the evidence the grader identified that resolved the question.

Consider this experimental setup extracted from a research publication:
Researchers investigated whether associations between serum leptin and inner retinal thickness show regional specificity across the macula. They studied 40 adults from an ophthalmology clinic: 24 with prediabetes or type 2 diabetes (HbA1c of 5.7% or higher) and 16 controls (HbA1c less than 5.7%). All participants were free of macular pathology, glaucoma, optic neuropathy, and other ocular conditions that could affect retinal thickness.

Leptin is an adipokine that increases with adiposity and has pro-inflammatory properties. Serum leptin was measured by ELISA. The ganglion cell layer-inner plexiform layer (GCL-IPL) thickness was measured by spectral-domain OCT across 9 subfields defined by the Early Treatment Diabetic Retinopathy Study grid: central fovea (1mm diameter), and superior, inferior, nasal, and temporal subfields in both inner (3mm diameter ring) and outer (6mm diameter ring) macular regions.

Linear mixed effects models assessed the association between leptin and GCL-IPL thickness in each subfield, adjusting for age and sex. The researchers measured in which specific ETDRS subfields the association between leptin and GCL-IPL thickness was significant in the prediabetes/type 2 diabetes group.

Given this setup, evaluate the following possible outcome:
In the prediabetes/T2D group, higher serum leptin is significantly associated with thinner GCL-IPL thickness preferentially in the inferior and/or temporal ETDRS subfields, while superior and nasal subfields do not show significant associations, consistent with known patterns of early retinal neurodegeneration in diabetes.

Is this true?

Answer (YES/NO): NO